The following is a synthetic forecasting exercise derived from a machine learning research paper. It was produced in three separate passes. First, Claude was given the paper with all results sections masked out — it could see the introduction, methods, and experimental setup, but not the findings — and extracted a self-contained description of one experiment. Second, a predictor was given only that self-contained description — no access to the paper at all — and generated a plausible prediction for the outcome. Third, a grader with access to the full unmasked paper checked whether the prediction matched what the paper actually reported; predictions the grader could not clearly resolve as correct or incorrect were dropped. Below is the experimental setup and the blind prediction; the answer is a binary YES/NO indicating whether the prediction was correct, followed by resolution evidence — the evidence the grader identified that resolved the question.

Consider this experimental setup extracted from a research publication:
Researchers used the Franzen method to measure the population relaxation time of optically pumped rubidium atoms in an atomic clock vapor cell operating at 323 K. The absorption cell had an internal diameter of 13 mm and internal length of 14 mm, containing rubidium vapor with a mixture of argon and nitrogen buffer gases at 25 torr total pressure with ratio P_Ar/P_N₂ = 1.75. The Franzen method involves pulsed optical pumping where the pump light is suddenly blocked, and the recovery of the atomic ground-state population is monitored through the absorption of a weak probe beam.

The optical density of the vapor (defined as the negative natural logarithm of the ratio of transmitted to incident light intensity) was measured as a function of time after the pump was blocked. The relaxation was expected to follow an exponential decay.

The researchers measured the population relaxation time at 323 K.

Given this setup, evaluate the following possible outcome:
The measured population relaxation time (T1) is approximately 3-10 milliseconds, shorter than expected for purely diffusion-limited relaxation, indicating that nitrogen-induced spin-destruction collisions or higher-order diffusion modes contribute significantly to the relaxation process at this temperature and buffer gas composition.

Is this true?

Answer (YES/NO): YES